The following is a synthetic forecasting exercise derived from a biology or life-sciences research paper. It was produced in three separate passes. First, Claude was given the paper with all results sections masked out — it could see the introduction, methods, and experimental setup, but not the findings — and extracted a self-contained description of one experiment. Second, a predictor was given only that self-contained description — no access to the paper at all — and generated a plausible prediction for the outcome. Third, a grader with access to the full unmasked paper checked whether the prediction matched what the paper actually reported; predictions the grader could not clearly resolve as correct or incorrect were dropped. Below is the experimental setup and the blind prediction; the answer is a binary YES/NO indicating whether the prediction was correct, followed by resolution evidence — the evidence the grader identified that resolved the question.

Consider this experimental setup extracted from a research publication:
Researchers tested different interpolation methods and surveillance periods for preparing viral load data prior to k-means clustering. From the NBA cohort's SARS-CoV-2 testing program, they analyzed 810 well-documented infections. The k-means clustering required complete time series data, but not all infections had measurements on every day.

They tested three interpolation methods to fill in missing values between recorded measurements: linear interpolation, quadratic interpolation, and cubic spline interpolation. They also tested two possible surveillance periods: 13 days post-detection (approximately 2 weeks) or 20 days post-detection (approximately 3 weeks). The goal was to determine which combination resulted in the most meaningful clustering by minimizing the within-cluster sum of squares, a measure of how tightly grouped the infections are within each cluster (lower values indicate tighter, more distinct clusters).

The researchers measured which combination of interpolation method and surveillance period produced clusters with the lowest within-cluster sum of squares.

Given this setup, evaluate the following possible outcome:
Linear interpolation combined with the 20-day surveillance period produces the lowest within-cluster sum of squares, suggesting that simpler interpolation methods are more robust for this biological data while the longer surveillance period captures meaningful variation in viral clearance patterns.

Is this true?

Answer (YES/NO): YES